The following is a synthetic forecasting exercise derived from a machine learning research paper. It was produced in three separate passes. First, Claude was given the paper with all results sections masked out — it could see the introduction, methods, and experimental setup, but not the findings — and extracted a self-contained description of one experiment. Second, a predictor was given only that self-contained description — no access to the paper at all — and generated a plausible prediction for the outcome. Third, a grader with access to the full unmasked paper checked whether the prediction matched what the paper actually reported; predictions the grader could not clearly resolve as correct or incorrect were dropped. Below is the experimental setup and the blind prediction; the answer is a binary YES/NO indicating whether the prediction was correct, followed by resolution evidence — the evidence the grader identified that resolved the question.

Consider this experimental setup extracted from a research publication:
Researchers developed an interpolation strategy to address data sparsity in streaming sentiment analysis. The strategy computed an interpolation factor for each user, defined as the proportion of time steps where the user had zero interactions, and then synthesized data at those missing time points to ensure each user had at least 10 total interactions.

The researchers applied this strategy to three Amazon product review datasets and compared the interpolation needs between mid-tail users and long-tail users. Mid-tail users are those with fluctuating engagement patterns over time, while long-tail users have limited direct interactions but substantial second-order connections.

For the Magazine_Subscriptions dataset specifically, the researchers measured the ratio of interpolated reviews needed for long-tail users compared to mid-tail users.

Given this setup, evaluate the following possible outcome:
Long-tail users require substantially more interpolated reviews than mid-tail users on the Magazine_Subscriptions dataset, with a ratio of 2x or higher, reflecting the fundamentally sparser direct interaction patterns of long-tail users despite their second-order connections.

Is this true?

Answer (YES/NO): YES